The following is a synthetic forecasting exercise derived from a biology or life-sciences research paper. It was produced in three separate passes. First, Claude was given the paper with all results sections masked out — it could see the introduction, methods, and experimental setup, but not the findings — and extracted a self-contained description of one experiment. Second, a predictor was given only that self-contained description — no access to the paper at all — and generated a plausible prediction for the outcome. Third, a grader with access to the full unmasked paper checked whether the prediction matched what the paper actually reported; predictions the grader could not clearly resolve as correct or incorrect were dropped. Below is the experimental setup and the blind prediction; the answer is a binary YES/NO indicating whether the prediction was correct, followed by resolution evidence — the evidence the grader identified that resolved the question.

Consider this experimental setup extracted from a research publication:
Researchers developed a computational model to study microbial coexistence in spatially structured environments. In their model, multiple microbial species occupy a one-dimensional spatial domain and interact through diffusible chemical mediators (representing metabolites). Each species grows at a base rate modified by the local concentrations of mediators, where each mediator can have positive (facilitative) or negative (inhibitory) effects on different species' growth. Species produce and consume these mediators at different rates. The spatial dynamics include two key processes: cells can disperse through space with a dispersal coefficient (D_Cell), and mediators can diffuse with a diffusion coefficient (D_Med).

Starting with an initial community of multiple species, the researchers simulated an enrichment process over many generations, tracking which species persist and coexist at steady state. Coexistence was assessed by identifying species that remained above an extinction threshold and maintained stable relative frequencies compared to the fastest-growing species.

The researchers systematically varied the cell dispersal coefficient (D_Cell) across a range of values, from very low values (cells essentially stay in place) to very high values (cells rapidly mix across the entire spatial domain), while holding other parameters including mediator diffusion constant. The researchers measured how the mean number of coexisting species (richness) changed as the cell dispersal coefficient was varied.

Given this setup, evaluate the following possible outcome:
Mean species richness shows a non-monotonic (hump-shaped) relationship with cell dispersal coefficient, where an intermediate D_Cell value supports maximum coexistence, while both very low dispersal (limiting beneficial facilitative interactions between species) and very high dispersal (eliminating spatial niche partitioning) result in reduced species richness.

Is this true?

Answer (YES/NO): NO